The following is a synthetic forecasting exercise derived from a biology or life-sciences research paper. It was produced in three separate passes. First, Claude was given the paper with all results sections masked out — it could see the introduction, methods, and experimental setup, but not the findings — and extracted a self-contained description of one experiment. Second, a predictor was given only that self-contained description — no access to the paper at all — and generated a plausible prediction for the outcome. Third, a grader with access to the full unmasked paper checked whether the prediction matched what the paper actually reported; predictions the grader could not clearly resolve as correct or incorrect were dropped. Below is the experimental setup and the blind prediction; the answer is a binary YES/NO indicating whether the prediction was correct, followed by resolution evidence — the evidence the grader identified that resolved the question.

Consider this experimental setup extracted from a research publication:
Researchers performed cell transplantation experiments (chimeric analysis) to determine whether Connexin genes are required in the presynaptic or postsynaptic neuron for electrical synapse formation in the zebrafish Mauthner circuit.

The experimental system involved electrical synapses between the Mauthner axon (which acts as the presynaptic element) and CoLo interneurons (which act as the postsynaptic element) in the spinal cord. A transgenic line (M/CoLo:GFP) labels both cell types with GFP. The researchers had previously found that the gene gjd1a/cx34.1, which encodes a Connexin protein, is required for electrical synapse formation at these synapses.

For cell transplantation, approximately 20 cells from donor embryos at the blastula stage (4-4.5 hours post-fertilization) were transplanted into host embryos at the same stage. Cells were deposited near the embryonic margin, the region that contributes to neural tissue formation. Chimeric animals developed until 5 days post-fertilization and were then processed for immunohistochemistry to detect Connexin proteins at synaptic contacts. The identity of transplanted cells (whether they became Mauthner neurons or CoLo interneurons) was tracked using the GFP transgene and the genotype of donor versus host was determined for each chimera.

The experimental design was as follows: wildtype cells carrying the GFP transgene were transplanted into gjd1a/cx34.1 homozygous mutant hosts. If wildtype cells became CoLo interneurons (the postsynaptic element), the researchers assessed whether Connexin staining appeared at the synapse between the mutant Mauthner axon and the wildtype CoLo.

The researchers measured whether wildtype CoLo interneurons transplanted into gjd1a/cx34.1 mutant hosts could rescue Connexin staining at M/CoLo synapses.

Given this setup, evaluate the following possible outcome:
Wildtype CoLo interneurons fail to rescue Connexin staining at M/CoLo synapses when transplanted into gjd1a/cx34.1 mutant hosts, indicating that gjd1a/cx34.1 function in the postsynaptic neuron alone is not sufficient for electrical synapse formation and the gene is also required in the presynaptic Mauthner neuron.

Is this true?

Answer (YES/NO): NO